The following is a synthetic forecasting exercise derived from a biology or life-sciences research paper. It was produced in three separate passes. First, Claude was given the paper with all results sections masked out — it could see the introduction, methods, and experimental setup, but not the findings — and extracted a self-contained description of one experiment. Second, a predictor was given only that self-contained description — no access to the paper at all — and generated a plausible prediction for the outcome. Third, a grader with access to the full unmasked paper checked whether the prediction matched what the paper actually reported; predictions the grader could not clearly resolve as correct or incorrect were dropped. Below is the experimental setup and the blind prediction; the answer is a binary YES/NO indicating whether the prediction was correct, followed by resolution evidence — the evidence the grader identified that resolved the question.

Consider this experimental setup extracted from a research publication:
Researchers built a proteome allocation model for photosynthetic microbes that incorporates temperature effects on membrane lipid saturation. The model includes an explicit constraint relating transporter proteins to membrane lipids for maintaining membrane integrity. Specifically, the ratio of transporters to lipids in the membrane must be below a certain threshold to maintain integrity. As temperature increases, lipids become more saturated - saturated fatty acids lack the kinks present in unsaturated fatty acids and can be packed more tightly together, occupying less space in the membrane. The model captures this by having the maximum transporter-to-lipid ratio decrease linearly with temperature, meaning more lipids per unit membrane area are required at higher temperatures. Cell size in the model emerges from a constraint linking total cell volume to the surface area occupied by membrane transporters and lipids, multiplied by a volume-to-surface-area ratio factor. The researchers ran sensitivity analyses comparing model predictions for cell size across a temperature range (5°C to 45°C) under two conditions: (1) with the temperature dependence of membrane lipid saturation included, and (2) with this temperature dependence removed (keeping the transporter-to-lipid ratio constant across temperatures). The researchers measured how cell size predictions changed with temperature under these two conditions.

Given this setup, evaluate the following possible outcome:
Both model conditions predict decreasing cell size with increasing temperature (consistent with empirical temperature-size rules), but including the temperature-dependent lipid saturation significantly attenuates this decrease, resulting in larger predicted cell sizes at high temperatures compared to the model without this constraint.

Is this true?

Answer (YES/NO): NO